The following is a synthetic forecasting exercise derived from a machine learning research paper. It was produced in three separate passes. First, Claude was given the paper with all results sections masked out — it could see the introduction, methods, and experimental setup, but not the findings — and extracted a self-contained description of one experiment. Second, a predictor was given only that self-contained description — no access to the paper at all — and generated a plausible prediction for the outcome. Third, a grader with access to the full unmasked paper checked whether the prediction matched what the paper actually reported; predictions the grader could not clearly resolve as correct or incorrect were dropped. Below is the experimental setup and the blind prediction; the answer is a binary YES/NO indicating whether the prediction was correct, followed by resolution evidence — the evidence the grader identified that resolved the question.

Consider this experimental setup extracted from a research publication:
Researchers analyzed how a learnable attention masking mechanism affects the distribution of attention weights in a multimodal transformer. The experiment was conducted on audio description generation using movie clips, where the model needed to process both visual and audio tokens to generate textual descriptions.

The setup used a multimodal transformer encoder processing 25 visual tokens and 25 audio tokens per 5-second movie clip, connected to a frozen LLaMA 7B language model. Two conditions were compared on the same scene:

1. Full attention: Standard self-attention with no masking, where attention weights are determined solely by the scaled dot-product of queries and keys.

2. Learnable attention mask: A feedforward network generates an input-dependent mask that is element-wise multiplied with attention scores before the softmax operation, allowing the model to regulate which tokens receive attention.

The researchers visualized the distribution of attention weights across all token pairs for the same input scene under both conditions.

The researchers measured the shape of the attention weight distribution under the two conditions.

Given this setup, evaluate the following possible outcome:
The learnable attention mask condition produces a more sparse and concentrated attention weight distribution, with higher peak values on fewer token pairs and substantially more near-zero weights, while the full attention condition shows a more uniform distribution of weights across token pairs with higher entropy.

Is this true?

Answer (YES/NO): YES